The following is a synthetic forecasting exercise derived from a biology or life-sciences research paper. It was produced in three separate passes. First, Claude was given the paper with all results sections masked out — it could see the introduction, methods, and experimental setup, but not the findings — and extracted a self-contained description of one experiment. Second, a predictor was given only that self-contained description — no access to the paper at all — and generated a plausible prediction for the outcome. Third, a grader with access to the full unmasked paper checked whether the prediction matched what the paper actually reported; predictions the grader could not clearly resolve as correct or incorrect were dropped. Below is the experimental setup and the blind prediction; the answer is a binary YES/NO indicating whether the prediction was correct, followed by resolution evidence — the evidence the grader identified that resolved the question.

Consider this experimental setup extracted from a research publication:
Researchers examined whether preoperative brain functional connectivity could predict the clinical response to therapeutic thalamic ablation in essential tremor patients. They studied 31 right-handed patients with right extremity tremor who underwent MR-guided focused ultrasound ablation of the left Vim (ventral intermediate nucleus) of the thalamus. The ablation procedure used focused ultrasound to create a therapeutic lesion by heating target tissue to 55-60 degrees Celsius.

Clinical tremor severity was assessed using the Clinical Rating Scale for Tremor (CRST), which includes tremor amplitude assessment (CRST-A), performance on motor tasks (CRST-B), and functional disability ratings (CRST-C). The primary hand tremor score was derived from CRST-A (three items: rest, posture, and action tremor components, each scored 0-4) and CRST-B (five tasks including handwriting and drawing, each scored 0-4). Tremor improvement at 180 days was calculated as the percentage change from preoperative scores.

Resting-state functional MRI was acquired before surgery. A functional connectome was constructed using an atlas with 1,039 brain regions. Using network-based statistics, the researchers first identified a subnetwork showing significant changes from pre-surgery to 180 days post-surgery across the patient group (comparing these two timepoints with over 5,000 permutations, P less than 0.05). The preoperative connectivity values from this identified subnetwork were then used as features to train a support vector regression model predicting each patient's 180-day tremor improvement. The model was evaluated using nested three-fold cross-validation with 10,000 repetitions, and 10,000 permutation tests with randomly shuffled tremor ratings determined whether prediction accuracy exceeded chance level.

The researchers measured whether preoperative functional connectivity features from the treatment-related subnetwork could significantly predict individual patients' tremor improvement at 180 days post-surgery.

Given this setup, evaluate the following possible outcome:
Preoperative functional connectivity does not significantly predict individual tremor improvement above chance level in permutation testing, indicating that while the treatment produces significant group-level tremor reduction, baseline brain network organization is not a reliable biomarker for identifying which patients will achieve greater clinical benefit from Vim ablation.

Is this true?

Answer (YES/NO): YES